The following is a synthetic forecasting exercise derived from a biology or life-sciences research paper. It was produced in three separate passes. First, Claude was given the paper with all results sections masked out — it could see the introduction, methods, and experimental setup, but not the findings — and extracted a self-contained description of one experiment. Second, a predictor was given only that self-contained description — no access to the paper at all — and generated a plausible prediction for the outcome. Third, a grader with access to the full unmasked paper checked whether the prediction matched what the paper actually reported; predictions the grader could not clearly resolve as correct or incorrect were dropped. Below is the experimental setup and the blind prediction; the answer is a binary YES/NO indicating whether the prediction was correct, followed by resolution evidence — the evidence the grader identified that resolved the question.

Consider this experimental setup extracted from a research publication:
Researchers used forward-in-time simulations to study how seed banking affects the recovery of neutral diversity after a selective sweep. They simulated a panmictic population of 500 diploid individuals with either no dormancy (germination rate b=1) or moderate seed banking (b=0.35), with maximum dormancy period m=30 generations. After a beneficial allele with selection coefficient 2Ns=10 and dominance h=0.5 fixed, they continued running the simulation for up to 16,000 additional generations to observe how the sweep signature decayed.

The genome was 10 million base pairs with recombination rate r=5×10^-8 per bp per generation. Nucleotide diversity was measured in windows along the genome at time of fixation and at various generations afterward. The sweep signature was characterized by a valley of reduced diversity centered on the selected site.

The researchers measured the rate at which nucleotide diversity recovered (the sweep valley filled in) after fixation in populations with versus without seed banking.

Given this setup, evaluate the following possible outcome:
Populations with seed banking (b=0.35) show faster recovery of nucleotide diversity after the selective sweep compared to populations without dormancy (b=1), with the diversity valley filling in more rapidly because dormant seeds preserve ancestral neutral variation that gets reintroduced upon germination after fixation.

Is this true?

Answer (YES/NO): NO